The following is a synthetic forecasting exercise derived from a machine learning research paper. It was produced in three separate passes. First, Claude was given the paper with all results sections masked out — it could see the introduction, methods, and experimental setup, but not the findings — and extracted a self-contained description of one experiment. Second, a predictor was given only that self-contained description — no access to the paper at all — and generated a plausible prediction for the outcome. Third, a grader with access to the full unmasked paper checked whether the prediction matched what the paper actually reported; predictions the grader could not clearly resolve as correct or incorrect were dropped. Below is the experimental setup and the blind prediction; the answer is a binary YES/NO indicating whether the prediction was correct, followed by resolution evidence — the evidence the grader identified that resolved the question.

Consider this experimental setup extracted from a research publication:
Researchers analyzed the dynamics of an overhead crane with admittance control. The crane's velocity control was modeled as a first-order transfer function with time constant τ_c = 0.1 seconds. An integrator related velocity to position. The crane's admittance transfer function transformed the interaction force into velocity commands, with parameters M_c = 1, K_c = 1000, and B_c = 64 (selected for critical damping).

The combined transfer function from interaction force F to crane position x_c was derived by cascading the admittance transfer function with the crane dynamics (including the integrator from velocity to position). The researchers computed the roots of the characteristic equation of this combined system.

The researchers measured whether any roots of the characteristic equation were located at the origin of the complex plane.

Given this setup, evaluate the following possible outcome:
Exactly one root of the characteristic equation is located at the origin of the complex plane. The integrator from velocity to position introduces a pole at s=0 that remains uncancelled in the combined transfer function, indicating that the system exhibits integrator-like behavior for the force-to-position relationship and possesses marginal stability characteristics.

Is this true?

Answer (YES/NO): YES